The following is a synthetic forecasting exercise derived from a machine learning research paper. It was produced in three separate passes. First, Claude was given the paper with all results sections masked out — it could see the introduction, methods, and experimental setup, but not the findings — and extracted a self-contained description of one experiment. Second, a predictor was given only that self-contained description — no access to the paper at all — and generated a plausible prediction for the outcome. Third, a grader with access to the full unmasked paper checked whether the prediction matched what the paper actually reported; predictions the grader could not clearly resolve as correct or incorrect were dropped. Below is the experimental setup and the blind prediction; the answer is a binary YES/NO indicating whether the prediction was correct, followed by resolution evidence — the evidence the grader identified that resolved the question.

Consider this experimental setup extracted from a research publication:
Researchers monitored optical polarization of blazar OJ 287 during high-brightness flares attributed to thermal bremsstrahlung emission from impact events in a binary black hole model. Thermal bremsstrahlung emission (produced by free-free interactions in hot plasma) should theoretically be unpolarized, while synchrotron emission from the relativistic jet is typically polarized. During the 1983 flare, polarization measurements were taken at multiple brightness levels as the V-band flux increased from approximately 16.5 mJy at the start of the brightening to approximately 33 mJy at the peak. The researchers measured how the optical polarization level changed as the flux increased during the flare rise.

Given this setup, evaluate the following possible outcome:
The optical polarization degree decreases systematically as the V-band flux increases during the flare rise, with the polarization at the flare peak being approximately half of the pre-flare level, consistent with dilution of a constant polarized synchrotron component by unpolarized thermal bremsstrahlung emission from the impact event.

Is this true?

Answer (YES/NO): NO